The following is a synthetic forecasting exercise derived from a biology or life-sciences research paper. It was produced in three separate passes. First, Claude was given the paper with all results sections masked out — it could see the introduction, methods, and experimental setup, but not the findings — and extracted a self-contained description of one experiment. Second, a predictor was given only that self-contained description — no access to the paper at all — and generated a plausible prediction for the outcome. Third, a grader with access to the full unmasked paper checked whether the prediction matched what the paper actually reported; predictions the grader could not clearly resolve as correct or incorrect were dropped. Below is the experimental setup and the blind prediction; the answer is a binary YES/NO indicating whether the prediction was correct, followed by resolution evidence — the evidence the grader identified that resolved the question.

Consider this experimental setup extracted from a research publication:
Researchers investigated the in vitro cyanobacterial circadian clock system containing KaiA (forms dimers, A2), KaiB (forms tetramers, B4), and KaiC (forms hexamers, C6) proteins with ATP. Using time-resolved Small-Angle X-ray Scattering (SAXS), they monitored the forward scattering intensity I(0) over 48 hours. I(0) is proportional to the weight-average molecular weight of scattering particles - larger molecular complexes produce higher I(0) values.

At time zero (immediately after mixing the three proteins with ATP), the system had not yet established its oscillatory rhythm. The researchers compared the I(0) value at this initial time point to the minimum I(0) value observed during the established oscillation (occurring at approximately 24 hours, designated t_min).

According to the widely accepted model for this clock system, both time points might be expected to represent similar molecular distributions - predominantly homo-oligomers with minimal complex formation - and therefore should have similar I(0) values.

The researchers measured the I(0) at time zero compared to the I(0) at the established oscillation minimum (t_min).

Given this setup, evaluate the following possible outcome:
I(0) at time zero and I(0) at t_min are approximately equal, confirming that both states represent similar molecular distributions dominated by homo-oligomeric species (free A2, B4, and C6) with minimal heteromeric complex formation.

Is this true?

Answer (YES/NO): NO